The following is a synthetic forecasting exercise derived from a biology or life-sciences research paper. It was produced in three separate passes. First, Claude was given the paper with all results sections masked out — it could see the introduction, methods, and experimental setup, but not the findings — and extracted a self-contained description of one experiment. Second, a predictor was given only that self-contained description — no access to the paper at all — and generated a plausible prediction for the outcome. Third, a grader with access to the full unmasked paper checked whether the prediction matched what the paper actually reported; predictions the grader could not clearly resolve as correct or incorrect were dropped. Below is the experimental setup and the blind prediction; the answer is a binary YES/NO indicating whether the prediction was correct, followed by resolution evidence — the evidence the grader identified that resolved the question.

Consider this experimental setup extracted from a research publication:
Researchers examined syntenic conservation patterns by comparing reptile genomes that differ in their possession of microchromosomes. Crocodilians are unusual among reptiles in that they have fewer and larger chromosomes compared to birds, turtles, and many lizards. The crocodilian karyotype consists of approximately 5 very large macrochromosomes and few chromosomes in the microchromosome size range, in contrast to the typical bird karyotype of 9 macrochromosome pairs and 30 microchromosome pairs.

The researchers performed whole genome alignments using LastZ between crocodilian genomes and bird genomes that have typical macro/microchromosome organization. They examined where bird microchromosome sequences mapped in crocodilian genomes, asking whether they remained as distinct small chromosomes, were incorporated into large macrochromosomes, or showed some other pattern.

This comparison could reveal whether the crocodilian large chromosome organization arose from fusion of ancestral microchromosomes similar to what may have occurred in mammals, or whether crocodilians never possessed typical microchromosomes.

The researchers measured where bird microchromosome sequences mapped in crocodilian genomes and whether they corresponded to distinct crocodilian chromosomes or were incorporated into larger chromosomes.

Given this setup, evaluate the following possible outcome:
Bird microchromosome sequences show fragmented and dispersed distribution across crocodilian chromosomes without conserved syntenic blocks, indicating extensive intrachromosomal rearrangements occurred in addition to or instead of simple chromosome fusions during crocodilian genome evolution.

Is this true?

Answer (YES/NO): NO